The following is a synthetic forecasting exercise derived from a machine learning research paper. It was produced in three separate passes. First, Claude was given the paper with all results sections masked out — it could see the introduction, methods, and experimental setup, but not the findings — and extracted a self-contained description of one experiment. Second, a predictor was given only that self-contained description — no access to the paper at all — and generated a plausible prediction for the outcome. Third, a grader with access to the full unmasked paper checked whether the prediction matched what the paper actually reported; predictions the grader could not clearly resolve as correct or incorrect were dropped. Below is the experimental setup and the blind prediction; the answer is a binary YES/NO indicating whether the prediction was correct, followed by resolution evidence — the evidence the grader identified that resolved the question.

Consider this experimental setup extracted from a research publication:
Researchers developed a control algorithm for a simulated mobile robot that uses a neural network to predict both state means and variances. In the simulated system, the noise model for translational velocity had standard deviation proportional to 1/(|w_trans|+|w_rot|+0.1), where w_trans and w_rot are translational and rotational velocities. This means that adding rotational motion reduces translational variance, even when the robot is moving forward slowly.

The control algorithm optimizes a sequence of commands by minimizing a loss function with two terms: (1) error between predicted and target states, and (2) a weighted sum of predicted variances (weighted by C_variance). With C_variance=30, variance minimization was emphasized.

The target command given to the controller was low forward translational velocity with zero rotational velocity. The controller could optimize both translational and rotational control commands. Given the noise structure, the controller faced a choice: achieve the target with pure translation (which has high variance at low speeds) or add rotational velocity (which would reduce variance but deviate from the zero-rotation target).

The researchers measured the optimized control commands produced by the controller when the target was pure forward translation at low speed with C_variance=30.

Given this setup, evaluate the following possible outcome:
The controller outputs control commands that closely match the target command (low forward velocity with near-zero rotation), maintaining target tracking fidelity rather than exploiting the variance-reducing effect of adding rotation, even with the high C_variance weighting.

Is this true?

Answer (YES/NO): NO